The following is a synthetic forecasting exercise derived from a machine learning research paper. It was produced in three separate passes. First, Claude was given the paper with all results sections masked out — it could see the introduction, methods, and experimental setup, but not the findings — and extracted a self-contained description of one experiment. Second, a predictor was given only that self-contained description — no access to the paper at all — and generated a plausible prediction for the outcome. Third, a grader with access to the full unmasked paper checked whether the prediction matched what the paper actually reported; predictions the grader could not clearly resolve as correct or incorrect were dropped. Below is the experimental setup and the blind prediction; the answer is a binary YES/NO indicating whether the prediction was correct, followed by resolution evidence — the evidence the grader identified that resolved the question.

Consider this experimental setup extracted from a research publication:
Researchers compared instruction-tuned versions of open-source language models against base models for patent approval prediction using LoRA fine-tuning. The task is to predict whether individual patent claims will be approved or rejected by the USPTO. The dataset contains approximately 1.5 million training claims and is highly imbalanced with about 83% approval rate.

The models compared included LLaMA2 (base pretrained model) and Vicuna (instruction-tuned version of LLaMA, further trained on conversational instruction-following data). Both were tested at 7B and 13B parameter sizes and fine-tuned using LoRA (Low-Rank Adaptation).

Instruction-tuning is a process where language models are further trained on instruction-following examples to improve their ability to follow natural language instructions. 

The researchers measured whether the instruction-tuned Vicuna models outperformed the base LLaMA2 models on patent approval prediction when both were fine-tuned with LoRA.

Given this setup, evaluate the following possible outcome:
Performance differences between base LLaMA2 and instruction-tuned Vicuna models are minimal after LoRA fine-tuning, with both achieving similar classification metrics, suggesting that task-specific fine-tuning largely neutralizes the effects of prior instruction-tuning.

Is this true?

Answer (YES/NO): YES